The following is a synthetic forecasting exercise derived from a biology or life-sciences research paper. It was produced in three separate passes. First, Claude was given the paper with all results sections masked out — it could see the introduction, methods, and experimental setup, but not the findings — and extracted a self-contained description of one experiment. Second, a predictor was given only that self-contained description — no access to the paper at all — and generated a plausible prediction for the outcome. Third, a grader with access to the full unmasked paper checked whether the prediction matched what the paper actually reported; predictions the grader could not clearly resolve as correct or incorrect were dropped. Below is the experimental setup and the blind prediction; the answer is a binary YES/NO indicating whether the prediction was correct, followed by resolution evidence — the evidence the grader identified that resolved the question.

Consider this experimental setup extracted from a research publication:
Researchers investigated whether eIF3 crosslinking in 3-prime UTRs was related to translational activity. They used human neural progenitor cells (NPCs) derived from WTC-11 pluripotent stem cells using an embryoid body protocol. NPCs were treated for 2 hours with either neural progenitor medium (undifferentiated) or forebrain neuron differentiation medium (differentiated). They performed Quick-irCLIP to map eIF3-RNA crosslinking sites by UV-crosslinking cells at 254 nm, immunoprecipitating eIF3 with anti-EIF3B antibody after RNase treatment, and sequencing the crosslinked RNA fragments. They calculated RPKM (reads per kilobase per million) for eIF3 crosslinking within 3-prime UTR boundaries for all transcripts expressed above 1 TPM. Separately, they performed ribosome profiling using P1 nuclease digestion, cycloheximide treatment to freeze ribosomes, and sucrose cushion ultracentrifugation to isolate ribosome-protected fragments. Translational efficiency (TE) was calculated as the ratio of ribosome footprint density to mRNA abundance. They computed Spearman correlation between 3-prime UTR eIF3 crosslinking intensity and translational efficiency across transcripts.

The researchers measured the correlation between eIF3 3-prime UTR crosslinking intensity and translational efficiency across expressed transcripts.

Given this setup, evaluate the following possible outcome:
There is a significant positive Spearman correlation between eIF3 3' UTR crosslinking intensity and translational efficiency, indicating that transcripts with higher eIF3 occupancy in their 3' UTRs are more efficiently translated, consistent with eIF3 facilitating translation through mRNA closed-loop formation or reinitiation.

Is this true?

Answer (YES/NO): YES